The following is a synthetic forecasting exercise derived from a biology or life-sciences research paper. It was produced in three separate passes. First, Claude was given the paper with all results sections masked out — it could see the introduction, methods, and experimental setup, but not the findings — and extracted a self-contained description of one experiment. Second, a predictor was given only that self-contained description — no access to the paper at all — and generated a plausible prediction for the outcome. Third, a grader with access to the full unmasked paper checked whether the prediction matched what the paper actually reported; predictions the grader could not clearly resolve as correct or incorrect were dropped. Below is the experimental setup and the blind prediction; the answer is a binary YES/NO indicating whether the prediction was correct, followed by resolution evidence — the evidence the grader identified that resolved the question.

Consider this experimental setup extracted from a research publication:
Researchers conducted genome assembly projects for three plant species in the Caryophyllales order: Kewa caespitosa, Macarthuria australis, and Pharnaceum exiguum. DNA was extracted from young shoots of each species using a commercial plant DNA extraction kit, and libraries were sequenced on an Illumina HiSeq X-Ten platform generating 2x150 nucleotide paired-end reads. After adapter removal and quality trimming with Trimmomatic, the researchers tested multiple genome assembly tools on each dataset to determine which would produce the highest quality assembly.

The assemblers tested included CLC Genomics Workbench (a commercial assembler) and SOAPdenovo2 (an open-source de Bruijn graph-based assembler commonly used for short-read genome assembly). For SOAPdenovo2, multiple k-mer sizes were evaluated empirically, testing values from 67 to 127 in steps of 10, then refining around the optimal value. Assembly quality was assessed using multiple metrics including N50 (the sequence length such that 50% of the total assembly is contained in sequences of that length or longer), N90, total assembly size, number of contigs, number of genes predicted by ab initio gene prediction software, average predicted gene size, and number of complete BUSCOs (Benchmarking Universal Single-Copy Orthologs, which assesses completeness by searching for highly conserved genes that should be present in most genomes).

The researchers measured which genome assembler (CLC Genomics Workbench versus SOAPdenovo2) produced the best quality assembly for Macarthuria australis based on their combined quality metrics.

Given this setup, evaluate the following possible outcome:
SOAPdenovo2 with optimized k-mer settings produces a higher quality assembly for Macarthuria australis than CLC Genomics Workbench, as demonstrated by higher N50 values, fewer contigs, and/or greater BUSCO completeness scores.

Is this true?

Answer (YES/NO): NO